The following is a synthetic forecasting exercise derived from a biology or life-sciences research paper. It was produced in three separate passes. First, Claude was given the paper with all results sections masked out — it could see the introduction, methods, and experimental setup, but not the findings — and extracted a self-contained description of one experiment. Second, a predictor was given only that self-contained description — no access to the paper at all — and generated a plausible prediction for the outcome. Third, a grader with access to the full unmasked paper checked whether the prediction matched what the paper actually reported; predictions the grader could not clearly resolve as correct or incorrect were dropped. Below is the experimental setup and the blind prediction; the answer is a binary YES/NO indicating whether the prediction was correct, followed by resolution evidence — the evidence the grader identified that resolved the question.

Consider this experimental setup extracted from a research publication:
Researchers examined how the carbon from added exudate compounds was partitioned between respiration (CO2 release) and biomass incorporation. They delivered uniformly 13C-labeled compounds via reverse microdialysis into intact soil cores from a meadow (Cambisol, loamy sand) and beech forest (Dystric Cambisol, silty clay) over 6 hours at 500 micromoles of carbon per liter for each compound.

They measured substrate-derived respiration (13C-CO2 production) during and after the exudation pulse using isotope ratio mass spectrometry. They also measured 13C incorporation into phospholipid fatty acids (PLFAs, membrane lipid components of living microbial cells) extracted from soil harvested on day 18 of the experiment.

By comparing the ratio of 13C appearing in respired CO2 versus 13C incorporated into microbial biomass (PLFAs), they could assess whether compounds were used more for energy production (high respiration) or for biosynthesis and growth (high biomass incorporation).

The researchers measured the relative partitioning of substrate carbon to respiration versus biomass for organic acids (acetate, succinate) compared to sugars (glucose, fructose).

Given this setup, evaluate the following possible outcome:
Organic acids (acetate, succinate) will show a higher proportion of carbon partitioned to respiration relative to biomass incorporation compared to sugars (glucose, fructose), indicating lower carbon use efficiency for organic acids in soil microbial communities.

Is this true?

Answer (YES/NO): NO